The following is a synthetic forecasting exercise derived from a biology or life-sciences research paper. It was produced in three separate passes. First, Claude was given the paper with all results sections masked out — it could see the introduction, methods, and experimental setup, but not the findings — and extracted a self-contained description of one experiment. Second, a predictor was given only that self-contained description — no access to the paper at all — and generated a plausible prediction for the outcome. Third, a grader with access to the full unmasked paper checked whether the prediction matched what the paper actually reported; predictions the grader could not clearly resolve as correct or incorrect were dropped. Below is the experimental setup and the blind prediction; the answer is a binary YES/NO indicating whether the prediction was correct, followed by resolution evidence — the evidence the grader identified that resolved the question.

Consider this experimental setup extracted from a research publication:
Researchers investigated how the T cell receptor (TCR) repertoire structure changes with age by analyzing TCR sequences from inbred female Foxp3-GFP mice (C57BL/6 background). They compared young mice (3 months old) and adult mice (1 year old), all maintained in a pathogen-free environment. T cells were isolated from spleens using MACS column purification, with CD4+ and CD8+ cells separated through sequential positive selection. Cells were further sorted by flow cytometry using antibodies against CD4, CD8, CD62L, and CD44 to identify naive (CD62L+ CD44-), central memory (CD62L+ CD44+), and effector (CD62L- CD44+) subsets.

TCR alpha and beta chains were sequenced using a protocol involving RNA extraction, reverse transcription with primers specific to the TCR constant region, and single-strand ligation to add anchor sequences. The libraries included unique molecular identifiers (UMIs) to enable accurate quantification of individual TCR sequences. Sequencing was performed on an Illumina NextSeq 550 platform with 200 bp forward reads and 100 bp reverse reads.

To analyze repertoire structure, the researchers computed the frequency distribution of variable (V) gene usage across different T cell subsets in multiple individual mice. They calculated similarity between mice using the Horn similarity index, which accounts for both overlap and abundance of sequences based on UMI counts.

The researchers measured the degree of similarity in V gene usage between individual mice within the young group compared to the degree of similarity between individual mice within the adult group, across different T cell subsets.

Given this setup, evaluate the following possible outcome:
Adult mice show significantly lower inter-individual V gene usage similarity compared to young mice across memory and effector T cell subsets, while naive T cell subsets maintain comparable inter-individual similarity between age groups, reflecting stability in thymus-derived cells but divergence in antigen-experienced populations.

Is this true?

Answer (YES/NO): NO